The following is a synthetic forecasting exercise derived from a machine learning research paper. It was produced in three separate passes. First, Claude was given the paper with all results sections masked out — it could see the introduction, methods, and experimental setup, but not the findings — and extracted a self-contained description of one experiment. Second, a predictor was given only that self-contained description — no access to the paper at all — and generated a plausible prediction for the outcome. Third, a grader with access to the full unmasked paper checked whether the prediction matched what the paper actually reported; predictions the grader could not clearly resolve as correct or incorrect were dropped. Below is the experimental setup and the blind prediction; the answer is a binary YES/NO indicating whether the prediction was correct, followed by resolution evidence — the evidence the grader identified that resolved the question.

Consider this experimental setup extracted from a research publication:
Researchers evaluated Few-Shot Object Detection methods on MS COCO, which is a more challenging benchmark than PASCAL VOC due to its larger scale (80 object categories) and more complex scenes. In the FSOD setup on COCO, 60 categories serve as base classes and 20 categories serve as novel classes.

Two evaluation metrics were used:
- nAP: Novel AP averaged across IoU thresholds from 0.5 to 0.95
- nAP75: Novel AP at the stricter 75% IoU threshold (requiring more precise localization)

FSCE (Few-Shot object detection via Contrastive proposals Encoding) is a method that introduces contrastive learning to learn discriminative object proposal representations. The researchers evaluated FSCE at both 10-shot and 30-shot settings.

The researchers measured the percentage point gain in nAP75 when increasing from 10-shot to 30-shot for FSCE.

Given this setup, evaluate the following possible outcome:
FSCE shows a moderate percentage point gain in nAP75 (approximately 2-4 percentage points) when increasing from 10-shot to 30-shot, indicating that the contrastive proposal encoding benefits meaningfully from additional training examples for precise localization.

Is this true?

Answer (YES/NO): NO